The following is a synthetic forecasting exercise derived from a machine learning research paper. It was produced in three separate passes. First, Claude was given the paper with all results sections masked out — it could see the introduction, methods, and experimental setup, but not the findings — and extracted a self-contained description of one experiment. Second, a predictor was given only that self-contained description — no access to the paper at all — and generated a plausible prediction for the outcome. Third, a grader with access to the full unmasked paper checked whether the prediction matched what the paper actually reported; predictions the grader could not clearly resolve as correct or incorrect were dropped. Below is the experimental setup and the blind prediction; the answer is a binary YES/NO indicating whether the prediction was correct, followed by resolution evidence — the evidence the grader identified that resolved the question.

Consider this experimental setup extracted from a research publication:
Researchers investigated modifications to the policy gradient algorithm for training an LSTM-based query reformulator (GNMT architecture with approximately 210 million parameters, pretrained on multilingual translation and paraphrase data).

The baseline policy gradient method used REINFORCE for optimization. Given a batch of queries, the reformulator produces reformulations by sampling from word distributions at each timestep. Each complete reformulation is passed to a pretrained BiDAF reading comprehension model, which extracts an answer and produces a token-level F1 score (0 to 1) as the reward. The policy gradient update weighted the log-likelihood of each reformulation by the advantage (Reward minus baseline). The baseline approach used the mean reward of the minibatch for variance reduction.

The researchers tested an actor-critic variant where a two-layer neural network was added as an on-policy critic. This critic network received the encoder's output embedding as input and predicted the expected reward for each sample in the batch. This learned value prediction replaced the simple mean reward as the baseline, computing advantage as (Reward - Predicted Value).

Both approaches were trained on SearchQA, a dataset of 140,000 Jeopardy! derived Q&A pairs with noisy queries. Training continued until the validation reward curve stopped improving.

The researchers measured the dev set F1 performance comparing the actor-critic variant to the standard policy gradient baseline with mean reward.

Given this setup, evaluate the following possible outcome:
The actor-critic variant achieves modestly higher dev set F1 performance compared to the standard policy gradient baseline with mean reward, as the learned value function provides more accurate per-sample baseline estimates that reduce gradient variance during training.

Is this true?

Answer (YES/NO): NO